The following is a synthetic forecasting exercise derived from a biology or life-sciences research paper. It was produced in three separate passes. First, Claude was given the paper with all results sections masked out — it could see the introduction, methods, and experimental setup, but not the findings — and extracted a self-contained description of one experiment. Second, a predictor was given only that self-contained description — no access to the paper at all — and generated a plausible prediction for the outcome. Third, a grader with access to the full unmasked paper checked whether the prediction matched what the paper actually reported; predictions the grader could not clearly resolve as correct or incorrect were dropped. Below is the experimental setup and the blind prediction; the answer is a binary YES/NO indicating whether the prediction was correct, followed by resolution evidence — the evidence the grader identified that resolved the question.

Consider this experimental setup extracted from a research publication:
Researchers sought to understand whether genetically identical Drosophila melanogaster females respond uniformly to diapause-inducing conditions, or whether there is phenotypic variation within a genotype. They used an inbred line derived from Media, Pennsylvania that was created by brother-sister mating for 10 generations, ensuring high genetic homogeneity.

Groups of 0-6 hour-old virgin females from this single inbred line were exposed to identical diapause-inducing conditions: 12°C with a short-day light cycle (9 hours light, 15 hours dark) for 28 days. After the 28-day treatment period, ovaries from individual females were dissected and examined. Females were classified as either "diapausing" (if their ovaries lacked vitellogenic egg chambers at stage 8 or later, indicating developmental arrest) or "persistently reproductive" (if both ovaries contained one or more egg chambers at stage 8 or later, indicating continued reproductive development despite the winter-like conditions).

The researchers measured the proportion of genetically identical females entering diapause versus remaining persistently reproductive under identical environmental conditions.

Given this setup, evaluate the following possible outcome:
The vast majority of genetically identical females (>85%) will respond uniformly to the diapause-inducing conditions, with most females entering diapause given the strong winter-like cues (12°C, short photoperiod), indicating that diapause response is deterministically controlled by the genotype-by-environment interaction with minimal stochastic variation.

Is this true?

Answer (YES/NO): NO